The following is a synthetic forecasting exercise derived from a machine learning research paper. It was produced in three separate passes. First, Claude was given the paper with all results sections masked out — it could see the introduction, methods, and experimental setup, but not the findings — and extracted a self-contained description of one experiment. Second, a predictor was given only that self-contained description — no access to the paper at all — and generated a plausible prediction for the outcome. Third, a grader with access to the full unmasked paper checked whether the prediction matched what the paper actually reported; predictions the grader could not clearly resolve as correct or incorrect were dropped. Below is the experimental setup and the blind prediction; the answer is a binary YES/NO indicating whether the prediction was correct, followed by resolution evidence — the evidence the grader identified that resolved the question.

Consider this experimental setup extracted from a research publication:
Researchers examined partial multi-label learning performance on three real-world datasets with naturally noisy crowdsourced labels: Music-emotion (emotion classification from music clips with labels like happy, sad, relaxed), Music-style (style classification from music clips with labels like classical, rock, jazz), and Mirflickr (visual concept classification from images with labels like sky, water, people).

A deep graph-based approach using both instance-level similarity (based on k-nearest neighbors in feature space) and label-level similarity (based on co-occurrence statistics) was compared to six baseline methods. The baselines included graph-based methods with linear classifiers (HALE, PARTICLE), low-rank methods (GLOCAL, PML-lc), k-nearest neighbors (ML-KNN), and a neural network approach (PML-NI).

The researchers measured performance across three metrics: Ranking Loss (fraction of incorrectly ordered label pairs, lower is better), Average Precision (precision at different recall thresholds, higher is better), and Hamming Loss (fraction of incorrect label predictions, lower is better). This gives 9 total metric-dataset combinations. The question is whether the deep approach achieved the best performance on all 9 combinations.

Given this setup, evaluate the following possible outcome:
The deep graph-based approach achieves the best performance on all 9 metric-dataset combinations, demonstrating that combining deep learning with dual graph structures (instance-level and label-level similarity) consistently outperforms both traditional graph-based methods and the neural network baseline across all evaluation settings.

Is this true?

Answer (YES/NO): NO